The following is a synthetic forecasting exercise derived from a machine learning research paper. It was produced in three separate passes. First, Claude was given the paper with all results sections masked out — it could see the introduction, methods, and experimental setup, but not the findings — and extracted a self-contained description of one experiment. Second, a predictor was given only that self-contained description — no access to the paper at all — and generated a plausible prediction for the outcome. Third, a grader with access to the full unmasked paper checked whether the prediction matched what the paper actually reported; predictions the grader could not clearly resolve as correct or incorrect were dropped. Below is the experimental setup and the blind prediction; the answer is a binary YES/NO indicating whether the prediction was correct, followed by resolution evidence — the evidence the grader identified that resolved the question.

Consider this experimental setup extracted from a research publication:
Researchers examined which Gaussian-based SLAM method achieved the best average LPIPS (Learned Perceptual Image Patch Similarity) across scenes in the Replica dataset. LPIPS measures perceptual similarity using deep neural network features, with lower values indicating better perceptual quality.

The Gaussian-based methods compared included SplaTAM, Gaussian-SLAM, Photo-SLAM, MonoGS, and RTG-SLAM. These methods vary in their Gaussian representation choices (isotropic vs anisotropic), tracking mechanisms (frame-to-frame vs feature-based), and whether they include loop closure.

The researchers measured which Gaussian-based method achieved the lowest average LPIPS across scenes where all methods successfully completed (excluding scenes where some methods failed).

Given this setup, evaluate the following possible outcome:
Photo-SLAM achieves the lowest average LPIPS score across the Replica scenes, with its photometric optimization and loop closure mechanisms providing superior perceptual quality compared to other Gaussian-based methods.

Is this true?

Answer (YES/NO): YES